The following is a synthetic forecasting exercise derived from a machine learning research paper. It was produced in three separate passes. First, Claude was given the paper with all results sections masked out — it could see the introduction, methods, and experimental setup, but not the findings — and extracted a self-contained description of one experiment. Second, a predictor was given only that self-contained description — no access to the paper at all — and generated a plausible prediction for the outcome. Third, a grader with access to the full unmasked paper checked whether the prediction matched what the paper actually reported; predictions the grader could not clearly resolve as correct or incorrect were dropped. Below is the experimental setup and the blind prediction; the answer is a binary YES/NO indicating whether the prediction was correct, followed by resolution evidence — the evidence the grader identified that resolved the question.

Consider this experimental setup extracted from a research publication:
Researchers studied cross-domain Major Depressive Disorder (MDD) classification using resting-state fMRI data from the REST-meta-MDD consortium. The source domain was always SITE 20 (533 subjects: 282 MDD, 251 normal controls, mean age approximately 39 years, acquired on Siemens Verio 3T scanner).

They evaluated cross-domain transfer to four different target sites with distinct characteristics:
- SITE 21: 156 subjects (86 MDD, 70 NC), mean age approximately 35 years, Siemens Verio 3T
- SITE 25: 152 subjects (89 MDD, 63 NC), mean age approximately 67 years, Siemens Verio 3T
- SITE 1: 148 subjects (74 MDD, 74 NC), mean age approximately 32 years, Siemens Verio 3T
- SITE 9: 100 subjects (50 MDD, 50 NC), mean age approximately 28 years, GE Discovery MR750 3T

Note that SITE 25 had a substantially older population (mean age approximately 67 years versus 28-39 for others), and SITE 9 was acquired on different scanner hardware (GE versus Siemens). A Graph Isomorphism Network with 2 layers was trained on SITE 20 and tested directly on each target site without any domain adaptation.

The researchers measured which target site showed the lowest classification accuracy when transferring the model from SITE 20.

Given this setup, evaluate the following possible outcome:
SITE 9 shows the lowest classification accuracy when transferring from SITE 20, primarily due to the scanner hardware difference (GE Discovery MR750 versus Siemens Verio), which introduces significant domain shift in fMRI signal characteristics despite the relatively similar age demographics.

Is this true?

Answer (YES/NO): NO